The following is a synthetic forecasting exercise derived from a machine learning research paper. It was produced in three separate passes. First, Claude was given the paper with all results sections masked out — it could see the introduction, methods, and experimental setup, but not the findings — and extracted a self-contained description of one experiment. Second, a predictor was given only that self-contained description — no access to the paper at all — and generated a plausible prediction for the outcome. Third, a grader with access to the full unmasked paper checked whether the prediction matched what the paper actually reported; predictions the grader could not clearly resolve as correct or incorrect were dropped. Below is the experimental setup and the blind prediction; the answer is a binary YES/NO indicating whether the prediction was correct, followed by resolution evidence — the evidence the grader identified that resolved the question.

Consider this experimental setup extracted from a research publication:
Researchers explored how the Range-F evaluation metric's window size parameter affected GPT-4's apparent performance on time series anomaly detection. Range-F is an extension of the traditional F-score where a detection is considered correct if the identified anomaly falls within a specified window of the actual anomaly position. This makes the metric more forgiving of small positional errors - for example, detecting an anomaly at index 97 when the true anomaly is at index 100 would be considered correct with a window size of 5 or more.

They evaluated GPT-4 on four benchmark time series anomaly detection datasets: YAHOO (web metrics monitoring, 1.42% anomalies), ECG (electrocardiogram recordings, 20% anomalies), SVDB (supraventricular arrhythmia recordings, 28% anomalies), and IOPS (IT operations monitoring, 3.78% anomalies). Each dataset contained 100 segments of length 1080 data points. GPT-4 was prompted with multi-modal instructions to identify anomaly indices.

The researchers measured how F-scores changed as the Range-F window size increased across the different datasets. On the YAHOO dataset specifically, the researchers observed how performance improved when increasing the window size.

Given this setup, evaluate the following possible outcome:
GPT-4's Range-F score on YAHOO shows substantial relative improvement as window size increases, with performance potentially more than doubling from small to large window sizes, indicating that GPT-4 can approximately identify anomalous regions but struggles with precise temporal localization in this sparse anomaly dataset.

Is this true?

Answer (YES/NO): NO